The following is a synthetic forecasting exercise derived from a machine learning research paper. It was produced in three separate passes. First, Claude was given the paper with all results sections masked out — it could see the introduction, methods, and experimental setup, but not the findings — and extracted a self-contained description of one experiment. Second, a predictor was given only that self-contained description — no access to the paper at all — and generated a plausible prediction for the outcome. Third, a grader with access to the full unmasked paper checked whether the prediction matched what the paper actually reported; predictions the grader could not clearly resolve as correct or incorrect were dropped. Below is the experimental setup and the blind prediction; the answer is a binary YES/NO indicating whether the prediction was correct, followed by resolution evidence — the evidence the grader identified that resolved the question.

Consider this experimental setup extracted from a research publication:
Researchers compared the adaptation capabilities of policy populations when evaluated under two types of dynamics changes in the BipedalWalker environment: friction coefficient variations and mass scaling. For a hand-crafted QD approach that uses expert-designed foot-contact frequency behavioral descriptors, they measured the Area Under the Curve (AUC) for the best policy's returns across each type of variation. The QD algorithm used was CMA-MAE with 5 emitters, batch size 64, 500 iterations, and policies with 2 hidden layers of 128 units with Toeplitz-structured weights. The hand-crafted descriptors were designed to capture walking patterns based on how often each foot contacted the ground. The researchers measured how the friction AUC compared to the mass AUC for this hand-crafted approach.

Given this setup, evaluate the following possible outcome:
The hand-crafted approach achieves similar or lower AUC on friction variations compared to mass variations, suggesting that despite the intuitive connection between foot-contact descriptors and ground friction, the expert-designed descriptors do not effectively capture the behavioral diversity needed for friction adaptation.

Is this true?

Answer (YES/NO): NO